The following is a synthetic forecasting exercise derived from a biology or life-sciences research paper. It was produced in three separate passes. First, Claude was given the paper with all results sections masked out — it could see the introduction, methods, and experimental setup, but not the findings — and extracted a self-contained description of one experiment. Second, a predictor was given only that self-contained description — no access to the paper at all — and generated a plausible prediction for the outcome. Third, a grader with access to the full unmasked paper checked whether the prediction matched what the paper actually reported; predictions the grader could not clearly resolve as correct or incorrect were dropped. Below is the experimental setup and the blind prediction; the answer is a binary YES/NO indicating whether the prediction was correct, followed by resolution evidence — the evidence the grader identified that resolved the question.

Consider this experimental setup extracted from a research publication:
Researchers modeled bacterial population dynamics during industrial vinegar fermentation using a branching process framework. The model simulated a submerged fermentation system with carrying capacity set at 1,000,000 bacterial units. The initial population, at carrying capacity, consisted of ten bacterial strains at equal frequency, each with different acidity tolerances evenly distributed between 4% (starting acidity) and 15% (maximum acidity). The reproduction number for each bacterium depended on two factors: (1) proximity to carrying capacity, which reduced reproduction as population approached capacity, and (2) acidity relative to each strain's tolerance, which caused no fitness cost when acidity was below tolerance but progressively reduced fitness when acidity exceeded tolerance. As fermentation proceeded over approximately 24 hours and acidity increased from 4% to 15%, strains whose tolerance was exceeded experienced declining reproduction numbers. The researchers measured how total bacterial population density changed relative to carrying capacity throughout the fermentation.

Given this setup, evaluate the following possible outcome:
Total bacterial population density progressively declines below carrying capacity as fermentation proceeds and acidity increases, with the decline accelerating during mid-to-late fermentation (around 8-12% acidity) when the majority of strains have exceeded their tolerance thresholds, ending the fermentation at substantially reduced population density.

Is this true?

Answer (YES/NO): NO